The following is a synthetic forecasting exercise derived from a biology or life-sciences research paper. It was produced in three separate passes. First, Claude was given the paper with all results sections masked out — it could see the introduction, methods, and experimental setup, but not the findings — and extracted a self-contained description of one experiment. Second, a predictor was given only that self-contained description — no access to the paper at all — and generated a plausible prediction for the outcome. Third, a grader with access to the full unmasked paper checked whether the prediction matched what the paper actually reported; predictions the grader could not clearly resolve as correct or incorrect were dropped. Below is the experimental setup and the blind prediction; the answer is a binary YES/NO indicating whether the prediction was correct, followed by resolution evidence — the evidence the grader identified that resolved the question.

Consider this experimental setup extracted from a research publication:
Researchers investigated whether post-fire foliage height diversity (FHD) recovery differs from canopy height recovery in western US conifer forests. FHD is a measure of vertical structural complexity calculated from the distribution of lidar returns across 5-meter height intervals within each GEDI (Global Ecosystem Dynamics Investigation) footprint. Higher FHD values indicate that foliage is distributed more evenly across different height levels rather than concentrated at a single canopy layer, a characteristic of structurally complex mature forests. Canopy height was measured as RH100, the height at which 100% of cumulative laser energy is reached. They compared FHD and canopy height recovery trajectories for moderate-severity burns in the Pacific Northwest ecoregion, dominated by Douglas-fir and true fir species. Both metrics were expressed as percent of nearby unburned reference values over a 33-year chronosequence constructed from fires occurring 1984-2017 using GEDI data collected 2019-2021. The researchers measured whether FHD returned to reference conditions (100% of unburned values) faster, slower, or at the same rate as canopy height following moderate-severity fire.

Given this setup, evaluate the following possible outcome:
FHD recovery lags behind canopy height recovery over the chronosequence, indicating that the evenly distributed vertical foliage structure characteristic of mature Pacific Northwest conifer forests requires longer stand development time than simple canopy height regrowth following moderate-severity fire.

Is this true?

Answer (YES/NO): NO